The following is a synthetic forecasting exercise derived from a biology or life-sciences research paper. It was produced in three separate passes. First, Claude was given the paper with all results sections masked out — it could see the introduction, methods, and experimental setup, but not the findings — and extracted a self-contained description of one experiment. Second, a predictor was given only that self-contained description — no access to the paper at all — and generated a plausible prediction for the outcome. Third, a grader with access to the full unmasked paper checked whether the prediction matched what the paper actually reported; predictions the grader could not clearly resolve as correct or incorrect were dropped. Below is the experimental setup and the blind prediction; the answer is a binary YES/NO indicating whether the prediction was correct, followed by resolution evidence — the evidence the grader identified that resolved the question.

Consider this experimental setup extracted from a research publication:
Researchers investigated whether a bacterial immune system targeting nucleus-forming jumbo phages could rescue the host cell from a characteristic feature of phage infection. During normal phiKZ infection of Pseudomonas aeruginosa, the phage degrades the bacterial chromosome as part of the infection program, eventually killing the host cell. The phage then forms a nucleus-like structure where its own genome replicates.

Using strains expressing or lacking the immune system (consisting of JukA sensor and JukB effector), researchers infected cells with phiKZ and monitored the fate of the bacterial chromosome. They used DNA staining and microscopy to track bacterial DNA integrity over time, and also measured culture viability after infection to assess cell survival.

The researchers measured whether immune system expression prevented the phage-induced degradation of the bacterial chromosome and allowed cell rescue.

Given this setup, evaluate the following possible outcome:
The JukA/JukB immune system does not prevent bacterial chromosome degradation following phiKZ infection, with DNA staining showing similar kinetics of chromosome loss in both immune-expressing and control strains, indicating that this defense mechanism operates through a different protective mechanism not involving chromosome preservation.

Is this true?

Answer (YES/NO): NO